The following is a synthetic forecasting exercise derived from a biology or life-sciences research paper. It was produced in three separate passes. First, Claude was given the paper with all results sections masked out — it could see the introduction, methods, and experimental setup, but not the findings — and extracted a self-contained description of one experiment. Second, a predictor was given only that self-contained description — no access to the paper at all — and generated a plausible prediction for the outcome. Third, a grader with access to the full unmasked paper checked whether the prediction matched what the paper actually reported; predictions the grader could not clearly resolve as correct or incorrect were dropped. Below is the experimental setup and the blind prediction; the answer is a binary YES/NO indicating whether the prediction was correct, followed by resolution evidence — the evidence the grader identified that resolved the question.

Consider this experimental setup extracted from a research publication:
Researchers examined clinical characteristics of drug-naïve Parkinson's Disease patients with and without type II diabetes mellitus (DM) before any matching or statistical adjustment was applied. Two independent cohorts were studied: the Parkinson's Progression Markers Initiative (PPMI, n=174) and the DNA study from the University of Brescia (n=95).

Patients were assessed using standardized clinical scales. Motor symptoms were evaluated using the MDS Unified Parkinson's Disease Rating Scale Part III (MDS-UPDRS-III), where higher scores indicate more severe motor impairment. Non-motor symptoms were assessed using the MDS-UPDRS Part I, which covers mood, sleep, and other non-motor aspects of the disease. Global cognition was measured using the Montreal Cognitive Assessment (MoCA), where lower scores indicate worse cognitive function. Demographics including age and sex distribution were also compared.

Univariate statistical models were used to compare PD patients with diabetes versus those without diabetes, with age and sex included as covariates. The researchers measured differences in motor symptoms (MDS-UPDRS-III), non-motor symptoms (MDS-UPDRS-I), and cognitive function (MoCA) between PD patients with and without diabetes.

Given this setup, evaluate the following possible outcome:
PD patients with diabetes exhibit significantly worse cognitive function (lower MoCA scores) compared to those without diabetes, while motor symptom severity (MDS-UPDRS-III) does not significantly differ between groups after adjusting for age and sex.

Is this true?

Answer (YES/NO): YES